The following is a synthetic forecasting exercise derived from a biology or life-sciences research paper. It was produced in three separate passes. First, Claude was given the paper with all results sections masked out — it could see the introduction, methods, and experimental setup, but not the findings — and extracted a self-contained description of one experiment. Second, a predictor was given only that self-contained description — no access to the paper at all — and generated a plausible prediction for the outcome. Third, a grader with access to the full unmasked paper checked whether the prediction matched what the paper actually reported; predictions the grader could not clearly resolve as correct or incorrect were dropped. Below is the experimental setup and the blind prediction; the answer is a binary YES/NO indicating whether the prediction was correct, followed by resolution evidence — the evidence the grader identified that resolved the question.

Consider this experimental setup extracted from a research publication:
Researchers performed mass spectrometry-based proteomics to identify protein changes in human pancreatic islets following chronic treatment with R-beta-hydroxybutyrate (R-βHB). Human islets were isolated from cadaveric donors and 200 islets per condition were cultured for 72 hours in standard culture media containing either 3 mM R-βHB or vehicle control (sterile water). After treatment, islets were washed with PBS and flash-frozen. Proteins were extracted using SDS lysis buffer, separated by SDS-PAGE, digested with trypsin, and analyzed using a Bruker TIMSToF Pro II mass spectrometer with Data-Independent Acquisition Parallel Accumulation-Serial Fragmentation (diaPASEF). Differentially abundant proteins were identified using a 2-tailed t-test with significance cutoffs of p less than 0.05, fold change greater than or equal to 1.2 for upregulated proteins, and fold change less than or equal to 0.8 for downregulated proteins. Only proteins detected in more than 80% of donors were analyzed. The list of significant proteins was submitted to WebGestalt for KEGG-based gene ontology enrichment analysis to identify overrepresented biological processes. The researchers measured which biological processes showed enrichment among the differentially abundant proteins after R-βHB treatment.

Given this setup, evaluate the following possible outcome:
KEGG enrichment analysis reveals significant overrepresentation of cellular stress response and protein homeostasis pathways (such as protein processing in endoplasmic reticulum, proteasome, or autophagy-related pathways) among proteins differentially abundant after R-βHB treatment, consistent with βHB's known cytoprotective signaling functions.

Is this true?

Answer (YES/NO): NO